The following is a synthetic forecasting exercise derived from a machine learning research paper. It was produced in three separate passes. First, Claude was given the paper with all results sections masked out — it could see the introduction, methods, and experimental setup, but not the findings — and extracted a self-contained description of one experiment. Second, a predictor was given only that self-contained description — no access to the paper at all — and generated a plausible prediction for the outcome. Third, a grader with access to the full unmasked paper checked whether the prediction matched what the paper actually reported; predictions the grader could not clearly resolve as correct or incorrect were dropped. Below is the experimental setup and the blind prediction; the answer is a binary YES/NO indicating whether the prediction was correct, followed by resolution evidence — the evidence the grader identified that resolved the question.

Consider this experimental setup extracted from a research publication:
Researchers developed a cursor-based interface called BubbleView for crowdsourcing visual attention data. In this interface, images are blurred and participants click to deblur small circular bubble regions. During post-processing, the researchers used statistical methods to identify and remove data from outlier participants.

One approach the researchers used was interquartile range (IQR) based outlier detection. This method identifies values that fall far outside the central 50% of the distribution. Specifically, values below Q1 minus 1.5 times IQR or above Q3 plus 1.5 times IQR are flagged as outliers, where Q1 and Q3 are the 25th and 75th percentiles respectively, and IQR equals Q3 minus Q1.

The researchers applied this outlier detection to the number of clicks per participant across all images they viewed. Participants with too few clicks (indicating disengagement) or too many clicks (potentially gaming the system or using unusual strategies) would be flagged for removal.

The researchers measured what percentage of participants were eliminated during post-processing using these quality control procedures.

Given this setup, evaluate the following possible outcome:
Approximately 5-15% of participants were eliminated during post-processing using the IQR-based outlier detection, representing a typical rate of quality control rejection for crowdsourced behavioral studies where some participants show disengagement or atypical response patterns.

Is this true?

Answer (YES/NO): NO